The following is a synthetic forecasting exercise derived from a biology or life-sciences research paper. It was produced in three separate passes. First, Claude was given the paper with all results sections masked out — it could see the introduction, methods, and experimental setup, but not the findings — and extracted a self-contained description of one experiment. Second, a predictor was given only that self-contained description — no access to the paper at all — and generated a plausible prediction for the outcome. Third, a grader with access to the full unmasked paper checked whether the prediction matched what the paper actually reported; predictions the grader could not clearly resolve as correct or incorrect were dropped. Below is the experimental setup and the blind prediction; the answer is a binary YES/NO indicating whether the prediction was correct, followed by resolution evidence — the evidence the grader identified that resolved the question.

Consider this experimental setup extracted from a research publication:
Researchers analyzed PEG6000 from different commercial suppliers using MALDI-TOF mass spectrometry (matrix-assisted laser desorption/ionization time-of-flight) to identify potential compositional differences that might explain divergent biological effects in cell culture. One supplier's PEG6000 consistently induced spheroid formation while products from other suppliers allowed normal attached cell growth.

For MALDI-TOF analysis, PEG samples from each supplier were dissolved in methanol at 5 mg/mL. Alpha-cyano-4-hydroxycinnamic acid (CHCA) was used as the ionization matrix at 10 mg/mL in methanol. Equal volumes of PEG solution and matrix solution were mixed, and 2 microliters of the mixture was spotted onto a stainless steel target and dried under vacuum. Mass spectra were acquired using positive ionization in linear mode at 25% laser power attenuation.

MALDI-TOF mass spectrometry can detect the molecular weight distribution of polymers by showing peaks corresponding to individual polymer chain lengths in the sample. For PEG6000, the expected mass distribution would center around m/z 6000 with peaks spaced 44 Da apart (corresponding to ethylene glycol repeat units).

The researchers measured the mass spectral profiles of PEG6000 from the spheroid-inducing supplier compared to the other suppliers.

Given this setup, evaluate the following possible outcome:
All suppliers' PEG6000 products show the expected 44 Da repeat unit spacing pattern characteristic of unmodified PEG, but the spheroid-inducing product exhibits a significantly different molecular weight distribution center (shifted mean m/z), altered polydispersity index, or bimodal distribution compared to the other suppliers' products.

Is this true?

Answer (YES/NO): YES